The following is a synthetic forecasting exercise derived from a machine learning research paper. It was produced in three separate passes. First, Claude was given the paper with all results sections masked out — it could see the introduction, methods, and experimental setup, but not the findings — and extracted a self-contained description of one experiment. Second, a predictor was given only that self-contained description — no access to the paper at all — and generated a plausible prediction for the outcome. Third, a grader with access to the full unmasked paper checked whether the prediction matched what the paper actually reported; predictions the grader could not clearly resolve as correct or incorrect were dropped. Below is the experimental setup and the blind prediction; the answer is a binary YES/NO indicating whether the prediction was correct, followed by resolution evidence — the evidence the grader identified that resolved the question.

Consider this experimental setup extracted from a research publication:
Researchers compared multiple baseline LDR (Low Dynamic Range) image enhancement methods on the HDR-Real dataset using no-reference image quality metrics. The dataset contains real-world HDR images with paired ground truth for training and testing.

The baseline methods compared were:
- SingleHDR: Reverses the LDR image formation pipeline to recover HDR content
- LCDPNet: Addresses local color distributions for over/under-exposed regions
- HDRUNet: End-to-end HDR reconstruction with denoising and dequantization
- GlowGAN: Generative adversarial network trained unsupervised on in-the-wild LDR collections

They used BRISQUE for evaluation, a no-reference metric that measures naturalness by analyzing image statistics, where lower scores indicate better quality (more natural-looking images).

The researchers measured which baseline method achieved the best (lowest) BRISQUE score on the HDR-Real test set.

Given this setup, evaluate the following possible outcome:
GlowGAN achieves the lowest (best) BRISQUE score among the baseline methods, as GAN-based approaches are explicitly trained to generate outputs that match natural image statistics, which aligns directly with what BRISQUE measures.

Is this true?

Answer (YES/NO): NO